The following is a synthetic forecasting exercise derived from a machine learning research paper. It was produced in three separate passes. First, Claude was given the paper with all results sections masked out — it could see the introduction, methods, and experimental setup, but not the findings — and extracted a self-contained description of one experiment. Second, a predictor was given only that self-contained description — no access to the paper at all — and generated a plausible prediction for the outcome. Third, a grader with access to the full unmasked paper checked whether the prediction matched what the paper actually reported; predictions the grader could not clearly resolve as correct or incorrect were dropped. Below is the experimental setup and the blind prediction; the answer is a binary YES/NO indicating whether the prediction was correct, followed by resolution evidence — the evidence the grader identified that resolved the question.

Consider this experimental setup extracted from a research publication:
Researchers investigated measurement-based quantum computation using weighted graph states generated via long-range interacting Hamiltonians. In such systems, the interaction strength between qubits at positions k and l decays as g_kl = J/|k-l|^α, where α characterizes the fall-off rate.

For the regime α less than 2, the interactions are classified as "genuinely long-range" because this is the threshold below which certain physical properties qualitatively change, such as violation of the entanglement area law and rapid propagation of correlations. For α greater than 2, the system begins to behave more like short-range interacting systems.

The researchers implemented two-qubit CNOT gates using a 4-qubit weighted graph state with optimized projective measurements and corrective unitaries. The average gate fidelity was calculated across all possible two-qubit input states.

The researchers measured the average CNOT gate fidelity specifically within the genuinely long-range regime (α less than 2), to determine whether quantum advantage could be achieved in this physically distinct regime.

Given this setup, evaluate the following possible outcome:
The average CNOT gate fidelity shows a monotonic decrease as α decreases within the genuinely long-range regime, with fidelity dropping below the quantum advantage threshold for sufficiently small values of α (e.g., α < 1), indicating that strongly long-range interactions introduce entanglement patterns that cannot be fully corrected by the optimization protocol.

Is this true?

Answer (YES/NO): NO